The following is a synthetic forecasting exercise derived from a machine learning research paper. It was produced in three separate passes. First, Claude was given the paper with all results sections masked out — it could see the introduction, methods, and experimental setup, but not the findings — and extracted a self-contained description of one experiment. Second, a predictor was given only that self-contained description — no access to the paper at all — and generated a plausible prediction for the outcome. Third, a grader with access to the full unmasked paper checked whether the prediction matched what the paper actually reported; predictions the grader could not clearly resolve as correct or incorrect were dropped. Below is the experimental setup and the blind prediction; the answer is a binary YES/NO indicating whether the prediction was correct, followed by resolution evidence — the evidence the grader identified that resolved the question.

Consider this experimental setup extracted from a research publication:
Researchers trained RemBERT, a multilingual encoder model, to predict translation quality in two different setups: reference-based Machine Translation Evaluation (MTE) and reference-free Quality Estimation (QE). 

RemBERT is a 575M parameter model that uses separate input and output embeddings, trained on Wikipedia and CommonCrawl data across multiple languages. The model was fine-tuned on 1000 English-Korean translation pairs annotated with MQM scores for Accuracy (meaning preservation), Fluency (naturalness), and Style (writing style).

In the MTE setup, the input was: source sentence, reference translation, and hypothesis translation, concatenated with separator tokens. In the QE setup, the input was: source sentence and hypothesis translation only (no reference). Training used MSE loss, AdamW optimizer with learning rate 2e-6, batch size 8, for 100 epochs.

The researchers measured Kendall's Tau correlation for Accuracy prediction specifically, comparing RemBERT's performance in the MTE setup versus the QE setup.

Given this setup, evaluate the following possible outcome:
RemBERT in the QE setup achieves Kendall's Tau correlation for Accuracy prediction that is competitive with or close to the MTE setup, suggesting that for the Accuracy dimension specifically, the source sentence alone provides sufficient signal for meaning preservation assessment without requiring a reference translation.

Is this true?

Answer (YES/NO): NO